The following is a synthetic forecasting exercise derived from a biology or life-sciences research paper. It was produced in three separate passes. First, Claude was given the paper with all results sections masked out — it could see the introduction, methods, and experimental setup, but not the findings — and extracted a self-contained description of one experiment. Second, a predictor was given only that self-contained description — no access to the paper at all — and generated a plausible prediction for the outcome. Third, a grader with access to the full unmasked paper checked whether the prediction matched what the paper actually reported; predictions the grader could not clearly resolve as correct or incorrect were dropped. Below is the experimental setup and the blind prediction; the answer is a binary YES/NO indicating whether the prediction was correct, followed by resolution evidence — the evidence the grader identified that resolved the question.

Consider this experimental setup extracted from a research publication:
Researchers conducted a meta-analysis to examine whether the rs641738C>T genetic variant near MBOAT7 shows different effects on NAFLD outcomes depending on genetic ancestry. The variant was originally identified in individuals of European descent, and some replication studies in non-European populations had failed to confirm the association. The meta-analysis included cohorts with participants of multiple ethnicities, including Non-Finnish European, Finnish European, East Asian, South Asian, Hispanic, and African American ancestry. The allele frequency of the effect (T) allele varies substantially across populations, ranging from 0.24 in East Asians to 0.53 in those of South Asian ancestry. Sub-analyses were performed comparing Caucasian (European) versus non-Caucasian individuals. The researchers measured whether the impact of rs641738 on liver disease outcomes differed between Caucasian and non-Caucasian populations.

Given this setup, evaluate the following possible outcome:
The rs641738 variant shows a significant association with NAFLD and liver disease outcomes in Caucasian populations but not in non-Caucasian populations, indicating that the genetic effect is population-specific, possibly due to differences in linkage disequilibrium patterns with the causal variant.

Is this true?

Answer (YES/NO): NO